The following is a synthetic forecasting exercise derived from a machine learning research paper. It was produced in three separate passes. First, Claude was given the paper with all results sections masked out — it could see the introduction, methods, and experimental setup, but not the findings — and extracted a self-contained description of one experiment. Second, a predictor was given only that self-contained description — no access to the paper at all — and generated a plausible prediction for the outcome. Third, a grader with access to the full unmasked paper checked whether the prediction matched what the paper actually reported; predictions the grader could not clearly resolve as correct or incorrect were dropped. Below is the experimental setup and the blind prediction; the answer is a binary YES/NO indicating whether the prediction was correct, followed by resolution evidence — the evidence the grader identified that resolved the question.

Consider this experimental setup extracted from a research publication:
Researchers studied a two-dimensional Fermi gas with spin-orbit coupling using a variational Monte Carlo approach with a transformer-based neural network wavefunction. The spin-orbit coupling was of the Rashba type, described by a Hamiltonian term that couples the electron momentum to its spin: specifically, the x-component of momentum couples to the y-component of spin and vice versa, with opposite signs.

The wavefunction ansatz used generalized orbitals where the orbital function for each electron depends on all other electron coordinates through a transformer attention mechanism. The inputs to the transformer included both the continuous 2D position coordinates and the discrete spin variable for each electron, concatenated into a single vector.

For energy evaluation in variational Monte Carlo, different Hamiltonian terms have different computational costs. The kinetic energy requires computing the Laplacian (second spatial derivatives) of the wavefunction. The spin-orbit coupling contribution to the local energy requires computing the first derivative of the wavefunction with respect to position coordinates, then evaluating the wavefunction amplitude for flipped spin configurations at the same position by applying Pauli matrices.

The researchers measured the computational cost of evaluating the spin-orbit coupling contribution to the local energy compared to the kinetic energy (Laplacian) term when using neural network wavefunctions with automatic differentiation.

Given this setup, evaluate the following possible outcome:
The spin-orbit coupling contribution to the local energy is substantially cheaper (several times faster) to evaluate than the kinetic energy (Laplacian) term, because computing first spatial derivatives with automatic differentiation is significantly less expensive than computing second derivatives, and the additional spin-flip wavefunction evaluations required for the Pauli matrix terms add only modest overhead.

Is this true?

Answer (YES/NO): NO